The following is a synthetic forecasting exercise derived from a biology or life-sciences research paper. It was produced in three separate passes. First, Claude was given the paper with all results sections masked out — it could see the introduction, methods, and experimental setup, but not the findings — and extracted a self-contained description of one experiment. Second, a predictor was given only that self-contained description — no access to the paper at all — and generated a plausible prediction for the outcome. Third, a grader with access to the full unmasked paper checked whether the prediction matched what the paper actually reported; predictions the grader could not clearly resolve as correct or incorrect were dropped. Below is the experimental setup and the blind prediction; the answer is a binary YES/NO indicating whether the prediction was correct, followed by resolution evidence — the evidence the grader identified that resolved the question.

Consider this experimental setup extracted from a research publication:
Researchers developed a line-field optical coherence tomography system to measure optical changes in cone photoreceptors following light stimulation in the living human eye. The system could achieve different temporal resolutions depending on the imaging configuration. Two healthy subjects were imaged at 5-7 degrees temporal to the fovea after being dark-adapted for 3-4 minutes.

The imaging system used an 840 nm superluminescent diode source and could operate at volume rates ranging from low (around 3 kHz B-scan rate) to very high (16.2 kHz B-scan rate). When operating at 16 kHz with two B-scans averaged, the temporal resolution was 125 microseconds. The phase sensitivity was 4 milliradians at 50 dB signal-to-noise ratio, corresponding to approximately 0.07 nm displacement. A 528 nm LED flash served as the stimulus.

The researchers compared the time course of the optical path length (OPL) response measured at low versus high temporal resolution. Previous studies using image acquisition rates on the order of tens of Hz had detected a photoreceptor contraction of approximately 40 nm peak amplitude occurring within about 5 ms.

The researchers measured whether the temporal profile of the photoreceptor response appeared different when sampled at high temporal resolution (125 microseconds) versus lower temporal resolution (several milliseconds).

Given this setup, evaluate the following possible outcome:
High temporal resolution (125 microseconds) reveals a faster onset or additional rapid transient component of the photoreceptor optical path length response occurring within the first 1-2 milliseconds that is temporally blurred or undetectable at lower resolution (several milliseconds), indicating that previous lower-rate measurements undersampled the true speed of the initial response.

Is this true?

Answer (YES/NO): YES